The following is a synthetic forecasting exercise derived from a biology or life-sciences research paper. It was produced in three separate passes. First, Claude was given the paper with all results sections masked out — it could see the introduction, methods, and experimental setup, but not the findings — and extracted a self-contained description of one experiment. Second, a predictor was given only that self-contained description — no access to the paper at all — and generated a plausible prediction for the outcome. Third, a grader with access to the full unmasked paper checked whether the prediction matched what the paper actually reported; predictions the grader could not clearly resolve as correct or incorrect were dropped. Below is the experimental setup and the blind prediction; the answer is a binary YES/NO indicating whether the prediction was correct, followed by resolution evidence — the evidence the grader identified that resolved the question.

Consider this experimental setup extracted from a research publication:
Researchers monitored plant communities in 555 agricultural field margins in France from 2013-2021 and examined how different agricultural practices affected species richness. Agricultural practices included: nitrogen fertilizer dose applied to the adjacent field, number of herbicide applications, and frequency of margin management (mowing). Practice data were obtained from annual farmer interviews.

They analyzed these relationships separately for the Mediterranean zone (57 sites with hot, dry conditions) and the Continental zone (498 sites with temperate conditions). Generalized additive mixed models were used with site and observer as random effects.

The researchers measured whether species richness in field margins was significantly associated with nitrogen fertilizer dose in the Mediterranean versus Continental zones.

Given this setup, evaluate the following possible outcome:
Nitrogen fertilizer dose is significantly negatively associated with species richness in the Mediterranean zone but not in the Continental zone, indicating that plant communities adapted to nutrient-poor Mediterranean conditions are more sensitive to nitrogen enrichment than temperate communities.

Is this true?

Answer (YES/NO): YES